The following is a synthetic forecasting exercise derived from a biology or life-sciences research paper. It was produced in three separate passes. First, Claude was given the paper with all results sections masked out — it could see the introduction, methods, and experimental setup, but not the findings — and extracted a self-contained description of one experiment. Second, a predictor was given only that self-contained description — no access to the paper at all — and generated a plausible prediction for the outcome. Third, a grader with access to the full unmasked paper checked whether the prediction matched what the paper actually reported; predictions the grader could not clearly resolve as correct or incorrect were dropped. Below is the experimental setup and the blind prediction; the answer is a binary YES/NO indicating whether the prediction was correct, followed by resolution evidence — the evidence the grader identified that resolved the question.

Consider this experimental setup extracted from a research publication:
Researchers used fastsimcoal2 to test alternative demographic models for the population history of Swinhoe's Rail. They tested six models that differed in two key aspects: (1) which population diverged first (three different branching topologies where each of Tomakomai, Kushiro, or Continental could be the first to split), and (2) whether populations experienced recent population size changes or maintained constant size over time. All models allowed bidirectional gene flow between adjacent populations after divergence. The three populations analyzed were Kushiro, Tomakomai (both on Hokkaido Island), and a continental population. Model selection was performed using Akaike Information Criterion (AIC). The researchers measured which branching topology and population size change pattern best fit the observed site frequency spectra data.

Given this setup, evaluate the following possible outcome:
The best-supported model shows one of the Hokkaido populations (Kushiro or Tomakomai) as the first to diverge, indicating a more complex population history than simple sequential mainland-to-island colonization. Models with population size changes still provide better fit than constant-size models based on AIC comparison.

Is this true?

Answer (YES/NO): YES